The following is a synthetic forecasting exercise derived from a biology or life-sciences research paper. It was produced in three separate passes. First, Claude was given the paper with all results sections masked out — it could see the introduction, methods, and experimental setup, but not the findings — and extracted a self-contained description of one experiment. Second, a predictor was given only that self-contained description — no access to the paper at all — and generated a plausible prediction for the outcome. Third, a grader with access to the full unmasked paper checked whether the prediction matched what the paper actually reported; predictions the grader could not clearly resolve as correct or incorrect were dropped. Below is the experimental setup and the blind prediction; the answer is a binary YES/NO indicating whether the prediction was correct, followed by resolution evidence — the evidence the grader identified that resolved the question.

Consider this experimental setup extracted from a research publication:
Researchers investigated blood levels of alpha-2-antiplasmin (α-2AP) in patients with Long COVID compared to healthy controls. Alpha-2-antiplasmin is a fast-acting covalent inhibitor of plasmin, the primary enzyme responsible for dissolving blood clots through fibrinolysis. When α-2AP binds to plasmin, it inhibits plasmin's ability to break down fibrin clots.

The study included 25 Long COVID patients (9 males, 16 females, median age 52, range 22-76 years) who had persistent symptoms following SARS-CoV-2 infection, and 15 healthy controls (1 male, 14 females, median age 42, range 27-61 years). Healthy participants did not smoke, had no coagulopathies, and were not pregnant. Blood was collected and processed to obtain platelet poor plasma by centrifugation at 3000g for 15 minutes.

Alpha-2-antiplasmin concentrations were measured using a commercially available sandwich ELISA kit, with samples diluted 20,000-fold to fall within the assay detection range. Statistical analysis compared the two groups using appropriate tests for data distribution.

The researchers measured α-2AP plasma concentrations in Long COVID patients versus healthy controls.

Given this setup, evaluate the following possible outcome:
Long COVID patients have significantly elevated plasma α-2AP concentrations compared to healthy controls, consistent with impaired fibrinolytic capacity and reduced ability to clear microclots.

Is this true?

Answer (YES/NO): YES